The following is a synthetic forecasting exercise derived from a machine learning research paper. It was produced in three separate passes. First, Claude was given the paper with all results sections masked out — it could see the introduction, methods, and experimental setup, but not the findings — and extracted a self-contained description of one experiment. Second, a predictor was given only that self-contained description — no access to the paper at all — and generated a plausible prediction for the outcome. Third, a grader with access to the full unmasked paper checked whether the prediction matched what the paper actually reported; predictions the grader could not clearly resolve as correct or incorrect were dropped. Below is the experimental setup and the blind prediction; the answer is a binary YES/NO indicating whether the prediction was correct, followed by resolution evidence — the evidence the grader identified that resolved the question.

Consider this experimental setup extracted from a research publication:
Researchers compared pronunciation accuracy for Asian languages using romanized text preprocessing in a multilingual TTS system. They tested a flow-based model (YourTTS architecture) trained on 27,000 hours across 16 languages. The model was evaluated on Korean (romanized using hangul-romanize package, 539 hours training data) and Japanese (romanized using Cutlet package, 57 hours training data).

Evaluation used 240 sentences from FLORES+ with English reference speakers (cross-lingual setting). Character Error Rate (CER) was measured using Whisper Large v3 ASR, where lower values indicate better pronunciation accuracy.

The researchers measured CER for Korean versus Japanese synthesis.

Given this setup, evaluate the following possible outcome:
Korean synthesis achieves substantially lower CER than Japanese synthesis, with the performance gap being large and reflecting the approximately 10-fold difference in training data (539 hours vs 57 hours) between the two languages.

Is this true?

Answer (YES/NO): NO